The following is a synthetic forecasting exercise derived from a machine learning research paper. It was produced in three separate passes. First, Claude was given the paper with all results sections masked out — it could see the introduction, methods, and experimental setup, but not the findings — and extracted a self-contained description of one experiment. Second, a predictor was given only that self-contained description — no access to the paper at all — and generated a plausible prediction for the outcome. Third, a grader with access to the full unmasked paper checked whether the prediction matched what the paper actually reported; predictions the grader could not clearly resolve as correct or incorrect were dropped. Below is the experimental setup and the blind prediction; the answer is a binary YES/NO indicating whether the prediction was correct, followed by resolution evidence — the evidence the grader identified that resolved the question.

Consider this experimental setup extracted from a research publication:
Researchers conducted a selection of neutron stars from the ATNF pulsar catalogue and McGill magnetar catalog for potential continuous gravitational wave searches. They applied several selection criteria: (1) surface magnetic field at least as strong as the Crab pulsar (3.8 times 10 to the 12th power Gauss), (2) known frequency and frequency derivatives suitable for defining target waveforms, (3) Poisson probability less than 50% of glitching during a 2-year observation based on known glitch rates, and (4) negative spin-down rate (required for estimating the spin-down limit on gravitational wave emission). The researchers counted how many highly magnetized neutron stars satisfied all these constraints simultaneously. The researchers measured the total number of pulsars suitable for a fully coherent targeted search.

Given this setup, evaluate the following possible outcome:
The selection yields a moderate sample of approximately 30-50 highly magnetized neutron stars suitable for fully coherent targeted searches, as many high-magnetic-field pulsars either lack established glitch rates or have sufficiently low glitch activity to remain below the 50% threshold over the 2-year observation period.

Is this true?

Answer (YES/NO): NO